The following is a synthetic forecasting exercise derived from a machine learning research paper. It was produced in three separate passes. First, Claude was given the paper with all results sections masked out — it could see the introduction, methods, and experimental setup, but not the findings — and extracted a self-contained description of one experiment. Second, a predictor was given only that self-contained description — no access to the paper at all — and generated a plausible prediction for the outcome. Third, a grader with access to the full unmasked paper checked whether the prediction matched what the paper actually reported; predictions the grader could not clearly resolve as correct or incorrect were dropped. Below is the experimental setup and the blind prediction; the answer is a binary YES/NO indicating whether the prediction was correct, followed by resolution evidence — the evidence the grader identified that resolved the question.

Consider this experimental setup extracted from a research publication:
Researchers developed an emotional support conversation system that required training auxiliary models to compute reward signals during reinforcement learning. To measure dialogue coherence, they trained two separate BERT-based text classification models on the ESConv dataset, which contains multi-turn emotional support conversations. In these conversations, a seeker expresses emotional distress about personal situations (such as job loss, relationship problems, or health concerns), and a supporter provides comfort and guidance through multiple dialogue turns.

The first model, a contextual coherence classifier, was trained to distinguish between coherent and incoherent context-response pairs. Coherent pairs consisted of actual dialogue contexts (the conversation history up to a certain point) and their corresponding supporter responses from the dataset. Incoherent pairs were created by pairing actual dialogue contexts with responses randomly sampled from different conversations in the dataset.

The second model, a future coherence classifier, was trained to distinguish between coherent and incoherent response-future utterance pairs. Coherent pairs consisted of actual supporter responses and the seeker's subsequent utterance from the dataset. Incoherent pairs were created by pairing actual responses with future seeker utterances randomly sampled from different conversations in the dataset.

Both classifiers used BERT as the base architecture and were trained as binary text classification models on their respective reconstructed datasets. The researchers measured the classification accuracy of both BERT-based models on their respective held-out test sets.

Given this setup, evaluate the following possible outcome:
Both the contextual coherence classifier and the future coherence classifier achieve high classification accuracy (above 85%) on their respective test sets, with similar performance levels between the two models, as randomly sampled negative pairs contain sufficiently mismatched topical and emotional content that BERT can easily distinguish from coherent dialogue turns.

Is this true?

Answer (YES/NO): NO